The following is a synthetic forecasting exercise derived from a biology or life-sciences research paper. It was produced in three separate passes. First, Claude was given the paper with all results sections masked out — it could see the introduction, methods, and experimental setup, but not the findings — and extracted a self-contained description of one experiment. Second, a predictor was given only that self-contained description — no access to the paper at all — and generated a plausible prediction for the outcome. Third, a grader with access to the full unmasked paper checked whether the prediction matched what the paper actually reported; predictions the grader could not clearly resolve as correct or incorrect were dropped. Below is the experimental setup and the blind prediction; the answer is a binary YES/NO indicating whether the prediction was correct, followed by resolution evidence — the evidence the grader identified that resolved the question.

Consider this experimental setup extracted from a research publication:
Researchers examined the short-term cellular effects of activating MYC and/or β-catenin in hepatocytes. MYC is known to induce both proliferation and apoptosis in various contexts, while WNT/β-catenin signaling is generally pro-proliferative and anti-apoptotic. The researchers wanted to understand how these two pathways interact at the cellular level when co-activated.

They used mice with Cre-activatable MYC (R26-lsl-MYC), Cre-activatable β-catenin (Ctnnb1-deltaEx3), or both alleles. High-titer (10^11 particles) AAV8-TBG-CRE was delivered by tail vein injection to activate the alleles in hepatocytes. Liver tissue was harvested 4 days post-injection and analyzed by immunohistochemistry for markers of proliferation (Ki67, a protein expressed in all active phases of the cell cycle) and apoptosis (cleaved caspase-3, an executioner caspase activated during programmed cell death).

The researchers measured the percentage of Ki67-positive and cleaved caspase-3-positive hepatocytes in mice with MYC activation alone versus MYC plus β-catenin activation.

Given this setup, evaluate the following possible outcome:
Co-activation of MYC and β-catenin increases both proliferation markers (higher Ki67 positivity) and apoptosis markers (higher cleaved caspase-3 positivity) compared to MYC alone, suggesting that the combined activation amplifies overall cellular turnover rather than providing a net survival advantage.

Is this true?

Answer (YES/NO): YES